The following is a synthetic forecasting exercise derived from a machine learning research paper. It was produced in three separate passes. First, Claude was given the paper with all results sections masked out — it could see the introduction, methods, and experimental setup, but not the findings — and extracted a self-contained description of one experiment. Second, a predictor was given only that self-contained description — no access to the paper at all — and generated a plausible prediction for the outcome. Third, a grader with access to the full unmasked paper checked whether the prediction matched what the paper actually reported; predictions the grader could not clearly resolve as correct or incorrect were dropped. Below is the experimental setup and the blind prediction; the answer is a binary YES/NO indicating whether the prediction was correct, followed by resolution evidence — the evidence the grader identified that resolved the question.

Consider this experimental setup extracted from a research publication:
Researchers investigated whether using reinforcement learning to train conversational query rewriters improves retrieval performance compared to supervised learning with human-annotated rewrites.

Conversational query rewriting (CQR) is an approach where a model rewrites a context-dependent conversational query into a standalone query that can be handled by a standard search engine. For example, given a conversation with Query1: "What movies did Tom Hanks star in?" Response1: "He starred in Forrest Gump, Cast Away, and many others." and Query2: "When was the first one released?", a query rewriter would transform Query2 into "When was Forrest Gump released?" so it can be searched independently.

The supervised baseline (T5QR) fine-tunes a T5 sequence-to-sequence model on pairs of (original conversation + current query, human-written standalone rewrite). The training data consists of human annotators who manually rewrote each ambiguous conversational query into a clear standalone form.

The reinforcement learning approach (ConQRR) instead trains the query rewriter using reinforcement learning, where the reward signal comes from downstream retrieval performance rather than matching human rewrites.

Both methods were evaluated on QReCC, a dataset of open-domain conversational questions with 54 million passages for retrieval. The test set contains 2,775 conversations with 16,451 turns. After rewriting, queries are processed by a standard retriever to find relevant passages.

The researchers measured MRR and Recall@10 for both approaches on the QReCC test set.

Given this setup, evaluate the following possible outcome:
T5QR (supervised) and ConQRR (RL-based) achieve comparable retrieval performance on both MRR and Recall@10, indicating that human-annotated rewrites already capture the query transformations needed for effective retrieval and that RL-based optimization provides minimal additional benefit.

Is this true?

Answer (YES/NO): NO